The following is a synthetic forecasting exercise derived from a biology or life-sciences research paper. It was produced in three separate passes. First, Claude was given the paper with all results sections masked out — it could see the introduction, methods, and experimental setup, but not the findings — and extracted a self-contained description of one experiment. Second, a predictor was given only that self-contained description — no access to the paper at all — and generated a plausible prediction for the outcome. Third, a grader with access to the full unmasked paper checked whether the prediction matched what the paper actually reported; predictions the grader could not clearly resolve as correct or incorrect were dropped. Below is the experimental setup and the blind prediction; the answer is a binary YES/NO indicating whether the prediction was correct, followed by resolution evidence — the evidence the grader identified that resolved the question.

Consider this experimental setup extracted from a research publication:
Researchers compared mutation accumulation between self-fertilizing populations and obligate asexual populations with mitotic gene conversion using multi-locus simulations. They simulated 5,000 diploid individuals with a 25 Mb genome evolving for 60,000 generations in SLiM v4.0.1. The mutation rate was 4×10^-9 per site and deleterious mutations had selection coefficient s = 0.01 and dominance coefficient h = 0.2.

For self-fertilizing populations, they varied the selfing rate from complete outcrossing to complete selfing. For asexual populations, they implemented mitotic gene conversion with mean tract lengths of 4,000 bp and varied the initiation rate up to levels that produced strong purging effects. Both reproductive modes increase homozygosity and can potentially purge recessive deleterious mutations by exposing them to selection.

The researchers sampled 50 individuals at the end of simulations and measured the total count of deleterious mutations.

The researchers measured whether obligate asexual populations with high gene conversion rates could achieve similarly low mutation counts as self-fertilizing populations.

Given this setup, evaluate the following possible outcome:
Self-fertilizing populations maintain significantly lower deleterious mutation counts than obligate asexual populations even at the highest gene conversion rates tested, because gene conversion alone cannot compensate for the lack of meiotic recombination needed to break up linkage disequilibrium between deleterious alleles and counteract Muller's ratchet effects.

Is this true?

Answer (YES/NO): YES